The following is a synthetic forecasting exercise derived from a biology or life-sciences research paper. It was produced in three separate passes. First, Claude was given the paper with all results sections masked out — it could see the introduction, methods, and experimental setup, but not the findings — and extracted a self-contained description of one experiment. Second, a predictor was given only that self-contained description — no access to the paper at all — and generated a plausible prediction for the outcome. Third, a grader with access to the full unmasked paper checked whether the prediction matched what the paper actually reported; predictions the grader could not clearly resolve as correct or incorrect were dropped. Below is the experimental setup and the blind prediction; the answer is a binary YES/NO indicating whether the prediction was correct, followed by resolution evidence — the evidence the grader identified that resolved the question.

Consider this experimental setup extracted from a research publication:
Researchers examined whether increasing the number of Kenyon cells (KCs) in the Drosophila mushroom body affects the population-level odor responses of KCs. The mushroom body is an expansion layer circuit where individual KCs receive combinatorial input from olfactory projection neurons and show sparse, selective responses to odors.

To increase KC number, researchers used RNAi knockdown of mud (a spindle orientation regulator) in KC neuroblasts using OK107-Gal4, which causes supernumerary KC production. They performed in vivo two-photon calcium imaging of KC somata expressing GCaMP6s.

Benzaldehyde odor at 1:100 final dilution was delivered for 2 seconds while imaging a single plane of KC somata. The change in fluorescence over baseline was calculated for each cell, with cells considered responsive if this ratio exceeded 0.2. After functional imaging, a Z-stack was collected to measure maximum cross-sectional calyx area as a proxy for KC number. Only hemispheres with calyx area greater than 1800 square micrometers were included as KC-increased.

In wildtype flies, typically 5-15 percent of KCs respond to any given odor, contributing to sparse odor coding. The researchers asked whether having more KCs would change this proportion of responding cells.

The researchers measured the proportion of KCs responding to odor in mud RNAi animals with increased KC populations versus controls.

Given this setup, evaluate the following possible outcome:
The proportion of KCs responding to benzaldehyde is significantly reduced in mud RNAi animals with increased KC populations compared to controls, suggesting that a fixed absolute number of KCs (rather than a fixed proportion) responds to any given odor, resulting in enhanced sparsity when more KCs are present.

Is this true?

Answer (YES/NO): NO